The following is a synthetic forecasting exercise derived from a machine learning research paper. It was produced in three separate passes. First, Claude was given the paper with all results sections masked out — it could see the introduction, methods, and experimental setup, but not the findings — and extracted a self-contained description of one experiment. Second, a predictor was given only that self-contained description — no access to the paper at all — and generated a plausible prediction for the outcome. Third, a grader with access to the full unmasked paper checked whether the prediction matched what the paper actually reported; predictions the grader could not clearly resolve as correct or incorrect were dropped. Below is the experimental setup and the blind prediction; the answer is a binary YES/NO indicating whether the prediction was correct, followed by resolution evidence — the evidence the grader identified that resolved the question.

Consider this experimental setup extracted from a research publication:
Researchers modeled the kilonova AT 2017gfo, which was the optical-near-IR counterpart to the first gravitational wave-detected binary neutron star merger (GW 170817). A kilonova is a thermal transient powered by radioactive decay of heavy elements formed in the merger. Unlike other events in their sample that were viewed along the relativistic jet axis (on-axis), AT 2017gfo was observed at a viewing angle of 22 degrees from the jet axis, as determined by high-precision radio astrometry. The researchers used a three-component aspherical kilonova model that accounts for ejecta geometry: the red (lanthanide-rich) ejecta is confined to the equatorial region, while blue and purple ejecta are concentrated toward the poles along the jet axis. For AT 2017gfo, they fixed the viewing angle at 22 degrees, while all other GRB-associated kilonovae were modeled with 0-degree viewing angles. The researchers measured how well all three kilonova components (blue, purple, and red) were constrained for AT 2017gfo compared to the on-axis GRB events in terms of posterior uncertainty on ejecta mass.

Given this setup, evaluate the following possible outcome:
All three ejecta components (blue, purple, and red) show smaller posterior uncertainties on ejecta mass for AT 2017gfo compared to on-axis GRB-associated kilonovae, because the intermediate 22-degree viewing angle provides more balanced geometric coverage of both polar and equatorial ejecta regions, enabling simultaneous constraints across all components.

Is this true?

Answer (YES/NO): NO